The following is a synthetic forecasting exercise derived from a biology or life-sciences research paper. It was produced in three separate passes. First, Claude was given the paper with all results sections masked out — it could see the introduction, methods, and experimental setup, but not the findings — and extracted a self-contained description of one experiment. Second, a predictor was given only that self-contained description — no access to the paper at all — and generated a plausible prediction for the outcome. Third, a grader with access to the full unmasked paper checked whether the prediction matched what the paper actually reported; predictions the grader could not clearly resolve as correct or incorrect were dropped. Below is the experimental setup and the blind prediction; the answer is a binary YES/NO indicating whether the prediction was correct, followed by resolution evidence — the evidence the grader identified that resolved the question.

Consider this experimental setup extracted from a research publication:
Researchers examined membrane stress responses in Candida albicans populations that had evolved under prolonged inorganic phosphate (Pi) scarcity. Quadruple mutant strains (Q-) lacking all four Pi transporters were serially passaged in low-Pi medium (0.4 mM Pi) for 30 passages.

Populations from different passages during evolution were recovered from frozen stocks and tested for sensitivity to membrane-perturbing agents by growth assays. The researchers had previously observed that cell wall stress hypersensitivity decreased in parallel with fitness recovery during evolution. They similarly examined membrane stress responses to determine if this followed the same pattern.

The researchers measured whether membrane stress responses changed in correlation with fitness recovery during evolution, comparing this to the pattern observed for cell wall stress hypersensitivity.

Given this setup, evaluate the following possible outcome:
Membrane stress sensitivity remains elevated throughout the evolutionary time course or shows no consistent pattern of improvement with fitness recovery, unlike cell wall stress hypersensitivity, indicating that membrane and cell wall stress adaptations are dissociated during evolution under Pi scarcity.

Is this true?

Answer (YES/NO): YES